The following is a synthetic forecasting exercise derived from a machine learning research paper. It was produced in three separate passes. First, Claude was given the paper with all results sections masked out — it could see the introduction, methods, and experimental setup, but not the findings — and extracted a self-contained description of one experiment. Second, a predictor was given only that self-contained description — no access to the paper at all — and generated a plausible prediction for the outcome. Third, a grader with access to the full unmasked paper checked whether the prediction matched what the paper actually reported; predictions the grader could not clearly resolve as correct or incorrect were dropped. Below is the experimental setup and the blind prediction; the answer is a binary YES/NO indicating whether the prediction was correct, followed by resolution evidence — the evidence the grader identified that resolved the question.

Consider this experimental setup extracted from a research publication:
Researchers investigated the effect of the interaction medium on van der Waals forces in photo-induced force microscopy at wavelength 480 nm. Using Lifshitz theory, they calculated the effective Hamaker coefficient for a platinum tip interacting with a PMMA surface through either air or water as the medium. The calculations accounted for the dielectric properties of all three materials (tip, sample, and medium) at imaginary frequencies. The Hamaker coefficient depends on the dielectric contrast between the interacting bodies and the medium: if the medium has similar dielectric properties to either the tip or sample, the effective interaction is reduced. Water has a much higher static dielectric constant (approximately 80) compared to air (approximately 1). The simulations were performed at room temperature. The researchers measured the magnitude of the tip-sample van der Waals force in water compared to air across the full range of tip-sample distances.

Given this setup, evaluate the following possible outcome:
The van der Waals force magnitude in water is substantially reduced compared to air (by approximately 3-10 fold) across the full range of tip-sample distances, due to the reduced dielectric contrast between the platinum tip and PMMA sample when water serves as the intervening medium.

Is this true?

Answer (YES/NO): NO